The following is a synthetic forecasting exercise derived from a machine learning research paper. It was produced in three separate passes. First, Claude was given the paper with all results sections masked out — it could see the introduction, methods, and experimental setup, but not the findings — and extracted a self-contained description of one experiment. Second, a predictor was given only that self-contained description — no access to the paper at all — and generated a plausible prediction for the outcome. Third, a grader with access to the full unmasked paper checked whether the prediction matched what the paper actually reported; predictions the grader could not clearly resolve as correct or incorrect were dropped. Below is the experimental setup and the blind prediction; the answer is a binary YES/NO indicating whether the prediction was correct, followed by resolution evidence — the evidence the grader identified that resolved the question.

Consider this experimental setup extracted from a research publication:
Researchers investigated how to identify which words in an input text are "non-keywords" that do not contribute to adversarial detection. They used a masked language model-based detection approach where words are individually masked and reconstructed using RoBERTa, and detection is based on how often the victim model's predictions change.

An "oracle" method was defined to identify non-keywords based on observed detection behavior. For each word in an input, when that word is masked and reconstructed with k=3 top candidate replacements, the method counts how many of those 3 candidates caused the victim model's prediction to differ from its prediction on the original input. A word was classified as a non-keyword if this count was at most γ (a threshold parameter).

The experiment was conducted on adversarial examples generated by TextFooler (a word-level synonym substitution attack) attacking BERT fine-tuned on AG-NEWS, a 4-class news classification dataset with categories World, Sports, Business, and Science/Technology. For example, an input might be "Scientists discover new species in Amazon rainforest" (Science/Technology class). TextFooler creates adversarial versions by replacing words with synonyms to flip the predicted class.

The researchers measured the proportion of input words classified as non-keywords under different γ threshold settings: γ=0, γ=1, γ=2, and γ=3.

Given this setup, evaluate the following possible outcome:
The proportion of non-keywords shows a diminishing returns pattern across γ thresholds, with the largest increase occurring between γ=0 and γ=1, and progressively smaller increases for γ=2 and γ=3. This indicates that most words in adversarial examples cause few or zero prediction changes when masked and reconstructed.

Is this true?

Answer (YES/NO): YES